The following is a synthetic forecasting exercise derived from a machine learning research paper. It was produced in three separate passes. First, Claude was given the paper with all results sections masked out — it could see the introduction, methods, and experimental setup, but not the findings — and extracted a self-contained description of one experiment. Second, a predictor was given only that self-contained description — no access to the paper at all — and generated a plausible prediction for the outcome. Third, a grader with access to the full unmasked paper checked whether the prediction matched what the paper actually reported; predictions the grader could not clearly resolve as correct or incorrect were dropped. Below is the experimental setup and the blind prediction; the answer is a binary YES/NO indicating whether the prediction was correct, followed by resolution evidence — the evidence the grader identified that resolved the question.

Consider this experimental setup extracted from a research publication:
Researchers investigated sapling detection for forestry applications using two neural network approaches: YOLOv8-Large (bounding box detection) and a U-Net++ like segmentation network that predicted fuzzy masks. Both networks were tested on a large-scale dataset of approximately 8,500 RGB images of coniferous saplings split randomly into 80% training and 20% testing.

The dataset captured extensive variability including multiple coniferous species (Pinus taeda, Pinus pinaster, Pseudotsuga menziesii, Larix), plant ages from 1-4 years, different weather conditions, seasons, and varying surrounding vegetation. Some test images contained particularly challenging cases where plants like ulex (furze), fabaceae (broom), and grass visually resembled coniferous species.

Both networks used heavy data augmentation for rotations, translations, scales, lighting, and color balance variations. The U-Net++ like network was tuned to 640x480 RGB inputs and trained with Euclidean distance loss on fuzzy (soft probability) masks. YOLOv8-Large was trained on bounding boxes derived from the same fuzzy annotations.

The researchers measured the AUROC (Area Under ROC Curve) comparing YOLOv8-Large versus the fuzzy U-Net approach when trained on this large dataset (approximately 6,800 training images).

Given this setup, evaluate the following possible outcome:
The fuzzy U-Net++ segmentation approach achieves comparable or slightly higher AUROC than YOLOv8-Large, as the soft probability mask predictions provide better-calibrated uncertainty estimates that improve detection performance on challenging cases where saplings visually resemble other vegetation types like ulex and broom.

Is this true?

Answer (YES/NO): NO